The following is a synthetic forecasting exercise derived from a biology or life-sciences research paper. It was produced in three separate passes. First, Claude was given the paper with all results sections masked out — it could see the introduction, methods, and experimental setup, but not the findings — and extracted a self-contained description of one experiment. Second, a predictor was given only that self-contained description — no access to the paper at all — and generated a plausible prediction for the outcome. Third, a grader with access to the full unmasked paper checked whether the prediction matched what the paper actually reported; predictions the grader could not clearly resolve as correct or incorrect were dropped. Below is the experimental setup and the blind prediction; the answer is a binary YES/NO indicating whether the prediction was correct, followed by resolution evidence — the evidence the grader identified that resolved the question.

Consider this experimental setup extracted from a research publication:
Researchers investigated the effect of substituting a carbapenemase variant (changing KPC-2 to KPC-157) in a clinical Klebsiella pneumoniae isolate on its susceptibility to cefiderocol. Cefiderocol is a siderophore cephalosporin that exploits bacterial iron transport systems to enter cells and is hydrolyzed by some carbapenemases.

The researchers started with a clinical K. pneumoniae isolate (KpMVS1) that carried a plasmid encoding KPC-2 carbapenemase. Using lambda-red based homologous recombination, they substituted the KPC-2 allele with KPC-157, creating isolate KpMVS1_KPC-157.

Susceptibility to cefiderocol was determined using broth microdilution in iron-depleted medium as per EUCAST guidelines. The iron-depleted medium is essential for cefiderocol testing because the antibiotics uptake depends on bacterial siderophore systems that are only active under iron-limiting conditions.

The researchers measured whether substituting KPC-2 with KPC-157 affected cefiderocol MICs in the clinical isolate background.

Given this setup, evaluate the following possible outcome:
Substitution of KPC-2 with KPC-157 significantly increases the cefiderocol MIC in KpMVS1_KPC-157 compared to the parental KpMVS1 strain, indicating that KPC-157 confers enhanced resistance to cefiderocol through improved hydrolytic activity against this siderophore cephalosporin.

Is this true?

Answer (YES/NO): NO